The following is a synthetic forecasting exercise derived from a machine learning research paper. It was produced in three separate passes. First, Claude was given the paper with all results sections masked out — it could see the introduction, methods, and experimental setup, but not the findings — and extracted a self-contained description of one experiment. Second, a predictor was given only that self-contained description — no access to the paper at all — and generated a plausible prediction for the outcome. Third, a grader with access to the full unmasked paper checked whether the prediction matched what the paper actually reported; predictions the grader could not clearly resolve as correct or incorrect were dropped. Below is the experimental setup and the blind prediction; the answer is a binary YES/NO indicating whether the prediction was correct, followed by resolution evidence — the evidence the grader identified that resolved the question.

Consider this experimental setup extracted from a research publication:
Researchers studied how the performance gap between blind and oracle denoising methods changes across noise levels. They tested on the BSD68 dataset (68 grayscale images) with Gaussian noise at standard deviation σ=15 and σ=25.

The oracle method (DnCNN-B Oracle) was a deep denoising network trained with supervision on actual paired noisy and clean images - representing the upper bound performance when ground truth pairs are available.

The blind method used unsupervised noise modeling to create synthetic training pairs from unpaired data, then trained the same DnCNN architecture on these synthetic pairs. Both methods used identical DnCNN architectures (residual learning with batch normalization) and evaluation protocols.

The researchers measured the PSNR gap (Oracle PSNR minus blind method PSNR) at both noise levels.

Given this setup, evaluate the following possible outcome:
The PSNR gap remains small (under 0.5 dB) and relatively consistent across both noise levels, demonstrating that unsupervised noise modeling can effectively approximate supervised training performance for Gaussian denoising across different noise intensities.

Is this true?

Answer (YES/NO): NO